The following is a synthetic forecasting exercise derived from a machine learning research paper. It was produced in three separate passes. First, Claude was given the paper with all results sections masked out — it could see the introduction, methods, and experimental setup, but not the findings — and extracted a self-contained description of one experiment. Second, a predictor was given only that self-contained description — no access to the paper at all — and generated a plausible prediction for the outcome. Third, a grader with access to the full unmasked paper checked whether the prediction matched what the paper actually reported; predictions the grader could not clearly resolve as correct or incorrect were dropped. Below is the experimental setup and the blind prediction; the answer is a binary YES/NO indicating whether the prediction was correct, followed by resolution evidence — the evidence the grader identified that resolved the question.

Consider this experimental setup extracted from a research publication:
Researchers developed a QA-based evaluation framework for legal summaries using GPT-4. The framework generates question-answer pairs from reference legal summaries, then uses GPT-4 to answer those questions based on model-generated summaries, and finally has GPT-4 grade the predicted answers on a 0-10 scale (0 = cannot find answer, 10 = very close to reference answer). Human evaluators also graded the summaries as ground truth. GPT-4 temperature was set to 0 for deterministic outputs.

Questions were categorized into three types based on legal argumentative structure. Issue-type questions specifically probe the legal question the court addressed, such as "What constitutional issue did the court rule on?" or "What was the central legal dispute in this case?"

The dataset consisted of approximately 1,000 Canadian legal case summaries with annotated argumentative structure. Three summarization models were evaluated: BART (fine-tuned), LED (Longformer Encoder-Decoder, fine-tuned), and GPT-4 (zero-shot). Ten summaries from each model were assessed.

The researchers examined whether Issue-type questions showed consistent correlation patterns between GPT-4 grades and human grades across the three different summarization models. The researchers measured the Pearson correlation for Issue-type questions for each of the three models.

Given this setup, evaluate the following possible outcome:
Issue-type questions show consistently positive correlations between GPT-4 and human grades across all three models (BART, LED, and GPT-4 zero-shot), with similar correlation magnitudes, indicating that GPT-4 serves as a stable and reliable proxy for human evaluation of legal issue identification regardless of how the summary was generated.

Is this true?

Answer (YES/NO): NO